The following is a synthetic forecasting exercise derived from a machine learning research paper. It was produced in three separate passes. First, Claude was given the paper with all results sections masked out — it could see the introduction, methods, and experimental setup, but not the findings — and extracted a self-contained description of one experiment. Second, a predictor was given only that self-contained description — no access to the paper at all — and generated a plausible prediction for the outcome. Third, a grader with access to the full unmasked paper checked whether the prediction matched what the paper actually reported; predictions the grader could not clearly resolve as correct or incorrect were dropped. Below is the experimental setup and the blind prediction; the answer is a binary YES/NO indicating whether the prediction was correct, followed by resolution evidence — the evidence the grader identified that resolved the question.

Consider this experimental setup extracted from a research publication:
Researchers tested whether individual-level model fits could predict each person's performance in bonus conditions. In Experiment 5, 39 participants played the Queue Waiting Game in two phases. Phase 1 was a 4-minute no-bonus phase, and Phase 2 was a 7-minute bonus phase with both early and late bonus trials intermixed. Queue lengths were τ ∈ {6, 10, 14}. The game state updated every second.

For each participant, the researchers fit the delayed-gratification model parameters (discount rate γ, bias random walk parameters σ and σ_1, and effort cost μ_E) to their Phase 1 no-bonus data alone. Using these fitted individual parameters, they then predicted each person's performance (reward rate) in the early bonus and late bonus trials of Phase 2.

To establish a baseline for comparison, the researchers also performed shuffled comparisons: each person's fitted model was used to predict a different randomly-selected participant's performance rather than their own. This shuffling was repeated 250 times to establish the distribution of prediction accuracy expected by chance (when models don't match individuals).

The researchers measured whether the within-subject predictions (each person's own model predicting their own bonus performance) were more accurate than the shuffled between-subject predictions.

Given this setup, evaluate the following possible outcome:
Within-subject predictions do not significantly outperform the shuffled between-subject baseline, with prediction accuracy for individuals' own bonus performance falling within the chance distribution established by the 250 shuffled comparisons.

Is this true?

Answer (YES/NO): NO